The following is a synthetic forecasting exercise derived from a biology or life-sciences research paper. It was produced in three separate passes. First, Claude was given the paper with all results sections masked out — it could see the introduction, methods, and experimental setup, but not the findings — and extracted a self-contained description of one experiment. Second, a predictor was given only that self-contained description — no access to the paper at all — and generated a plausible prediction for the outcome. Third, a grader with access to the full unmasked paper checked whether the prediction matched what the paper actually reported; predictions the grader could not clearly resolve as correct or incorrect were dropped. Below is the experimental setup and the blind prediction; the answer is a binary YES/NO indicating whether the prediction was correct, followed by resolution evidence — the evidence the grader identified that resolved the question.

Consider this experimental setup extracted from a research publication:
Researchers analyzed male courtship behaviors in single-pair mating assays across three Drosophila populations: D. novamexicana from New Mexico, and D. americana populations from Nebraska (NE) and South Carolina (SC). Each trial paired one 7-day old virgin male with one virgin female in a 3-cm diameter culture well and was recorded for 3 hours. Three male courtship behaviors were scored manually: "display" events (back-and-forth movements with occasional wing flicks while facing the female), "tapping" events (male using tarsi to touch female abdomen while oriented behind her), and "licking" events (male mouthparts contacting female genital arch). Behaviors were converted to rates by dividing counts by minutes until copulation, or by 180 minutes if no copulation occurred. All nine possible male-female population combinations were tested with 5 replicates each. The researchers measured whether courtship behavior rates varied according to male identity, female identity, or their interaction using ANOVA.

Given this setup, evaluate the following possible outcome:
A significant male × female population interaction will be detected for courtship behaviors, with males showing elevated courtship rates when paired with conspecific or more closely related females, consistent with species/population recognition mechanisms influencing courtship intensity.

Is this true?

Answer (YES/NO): NO